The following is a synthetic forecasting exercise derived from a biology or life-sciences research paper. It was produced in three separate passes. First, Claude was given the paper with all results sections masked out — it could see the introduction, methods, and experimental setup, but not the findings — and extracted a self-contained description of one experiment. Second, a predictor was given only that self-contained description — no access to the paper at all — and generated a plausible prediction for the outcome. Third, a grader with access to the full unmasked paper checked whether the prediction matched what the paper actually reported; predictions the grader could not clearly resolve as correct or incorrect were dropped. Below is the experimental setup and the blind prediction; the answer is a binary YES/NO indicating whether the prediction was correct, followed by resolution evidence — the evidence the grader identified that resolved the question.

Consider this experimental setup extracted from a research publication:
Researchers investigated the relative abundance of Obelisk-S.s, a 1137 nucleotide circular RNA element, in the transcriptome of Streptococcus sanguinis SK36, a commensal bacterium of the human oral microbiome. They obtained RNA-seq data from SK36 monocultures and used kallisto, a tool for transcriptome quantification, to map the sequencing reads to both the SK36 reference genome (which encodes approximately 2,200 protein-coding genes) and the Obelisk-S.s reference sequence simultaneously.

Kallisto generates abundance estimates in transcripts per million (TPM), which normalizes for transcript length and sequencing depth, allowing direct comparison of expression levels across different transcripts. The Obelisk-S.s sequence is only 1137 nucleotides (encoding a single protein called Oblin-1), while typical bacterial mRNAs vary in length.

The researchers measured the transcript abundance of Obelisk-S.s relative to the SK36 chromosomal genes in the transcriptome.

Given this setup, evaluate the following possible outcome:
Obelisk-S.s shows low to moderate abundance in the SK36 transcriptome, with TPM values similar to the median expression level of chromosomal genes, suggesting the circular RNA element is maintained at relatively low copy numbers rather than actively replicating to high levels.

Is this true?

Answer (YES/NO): NO